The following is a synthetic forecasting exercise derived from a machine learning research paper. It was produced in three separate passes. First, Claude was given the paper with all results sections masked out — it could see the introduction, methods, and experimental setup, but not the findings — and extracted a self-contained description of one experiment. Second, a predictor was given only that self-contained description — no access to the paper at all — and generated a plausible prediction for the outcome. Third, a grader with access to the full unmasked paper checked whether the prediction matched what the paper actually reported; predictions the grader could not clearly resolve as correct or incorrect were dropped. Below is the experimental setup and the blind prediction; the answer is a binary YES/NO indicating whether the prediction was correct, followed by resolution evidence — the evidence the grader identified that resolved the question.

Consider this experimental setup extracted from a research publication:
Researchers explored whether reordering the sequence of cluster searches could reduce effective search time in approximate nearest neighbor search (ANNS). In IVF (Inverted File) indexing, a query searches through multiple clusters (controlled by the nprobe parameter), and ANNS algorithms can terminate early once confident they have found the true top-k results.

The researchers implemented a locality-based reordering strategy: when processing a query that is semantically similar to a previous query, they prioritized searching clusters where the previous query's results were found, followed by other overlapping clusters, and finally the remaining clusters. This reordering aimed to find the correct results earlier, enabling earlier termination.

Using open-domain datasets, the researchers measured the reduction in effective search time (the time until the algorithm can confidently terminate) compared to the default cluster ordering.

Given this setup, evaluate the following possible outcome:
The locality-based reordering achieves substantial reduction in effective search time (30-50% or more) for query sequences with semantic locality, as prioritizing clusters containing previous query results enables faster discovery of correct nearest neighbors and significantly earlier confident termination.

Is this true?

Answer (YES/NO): NO